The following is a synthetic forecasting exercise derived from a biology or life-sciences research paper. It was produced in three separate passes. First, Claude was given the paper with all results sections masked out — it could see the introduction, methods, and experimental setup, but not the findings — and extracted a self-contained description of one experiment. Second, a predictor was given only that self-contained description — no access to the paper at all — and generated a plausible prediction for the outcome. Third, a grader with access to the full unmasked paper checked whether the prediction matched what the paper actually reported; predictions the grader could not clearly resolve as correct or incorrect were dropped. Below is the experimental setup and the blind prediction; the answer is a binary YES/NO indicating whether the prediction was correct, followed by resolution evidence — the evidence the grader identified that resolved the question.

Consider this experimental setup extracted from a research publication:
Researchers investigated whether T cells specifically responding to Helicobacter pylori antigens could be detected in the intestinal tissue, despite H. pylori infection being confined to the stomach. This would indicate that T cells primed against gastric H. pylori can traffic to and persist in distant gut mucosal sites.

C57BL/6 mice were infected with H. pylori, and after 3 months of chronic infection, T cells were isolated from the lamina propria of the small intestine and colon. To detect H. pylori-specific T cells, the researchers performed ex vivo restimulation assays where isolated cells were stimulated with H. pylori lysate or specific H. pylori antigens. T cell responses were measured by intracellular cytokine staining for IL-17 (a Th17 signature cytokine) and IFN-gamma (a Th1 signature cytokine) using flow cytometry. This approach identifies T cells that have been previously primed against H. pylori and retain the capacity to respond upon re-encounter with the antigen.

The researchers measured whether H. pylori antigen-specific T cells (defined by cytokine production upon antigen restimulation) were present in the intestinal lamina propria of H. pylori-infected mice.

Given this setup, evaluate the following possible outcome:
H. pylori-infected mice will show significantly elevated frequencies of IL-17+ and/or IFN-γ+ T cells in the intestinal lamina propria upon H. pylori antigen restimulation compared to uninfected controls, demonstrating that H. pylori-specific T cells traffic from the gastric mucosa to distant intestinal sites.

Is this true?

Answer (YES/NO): YES